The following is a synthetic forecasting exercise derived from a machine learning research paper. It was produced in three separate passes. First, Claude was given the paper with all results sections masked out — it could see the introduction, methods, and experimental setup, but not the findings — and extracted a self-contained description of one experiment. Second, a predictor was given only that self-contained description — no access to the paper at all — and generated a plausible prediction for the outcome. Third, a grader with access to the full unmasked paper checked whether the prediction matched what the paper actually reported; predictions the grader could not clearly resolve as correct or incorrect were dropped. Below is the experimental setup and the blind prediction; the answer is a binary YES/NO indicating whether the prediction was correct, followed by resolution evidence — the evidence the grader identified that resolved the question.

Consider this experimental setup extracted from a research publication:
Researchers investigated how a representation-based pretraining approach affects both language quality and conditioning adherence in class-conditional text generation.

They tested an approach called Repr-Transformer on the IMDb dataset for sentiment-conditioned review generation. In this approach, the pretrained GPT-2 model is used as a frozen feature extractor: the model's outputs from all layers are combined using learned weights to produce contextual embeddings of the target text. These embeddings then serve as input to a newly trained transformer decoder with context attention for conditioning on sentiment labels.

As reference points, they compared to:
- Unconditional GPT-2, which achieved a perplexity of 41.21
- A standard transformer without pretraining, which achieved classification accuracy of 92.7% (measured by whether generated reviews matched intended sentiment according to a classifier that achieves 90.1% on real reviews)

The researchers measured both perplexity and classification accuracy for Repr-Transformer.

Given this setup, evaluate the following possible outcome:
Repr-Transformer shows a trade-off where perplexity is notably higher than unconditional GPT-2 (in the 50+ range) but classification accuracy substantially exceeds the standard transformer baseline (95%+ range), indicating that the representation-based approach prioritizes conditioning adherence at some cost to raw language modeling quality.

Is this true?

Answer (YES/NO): NO